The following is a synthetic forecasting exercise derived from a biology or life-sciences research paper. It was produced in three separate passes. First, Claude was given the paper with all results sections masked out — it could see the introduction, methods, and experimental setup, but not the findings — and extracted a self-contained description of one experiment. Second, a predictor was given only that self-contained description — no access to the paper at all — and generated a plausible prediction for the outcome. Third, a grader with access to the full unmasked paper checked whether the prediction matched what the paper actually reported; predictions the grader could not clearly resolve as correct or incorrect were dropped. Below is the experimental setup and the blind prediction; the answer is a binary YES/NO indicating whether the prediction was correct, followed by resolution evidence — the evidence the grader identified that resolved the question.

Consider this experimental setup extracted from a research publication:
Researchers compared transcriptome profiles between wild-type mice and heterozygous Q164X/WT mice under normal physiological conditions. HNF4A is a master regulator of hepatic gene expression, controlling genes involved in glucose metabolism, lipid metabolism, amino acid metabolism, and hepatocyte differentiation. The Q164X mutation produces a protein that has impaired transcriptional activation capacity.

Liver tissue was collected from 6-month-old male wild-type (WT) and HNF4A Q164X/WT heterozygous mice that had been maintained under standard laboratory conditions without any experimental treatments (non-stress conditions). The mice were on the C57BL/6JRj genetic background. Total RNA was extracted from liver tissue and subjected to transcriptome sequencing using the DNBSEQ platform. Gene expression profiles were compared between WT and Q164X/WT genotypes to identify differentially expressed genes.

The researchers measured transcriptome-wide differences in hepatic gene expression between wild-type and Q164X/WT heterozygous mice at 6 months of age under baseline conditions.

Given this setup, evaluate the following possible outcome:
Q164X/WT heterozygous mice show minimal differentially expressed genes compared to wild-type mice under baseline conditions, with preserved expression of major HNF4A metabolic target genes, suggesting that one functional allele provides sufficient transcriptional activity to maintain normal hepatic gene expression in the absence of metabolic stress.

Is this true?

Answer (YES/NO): NO